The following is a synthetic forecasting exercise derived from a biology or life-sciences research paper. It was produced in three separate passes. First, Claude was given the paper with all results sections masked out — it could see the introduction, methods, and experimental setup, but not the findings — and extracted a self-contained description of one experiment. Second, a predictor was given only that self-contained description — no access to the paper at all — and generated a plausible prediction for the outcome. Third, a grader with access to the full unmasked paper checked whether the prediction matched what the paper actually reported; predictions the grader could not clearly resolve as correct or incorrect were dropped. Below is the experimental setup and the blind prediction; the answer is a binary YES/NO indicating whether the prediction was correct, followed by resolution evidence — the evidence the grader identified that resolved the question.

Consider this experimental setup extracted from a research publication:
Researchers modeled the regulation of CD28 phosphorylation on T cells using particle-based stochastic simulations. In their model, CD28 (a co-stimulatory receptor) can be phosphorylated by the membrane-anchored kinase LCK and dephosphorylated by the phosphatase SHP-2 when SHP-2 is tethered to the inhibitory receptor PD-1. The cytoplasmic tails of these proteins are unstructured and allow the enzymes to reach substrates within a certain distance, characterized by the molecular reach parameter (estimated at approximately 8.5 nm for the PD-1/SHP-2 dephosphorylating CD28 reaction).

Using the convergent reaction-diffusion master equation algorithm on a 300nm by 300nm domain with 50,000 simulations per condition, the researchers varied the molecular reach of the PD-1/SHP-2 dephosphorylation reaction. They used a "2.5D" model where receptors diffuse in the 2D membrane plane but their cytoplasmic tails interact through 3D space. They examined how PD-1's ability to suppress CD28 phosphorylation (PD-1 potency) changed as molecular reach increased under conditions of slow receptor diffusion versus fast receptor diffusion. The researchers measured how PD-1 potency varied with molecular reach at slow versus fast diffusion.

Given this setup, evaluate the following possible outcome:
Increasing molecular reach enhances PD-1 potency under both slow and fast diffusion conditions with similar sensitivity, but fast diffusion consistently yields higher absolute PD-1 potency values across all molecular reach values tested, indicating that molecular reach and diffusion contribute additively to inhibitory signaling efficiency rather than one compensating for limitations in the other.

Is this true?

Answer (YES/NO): NO